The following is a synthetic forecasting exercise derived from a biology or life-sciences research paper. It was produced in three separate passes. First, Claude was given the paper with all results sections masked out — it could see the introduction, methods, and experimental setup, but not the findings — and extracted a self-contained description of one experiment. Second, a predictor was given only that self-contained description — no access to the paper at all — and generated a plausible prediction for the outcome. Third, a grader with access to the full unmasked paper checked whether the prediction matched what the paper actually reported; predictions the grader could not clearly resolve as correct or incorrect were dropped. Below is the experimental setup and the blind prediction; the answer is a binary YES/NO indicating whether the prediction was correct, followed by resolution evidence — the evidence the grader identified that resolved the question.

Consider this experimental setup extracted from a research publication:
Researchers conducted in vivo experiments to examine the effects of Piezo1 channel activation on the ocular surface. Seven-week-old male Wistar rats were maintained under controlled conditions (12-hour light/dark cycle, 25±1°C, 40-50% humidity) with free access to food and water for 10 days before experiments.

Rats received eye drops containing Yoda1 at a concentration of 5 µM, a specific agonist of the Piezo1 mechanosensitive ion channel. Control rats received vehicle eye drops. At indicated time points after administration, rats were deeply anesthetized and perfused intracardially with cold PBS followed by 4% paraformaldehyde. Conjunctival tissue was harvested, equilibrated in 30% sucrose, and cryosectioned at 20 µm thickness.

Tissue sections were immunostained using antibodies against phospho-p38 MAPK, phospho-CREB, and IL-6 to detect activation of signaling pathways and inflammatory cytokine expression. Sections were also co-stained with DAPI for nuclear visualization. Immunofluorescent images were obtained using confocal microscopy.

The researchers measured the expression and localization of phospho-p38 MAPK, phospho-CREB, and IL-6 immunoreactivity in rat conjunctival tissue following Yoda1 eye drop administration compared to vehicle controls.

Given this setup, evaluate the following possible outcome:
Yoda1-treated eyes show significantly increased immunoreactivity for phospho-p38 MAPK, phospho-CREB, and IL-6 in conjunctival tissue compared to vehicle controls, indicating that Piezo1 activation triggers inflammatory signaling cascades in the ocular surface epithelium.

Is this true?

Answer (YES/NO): YES